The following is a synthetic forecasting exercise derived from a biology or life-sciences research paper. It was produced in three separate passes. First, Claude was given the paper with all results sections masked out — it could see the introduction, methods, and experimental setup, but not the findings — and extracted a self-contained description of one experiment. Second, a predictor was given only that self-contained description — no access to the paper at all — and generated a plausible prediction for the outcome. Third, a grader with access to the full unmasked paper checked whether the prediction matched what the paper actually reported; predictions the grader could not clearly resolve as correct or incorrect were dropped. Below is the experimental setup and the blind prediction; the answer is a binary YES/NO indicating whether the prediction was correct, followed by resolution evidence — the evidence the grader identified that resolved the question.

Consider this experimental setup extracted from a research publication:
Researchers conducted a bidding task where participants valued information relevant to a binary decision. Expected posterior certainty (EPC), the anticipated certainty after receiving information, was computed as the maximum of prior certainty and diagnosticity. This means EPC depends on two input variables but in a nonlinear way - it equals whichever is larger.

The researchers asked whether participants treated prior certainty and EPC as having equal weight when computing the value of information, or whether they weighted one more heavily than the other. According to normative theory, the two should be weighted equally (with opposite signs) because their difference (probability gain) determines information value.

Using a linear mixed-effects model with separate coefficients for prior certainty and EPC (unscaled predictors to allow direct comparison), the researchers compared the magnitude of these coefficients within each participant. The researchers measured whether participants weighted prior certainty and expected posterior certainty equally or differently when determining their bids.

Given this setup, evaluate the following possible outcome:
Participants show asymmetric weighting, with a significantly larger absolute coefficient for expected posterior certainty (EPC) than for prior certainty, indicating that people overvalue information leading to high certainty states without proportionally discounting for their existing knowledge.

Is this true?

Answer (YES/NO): NO